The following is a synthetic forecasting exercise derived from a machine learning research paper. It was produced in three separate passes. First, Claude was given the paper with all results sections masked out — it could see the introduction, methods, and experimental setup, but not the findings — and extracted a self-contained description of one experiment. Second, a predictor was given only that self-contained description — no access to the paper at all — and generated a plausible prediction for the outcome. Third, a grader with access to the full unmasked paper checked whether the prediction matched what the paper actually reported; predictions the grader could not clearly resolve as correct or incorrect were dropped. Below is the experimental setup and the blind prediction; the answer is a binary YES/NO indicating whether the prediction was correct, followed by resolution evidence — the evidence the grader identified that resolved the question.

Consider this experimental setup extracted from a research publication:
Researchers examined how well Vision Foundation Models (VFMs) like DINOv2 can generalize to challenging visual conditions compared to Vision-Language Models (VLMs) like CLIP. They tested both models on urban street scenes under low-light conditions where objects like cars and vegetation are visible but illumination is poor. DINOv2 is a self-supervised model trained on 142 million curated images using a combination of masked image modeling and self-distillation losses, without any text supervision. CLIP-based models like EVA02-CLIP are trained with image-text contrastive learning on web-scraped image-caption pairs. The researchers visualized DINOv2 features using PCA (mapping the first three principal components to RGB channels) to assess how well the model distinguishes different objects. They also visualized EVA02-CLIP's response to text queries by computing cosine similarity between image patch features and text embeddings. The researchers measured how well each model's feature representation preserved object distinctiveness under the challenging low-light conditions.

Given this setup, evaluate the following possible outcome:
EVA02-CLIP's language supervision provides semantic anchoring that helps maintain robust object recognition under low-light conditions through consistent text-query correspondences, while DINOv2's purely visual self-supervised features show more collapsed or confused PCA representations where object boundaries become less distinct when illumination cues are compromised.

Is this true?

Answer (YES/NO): NO